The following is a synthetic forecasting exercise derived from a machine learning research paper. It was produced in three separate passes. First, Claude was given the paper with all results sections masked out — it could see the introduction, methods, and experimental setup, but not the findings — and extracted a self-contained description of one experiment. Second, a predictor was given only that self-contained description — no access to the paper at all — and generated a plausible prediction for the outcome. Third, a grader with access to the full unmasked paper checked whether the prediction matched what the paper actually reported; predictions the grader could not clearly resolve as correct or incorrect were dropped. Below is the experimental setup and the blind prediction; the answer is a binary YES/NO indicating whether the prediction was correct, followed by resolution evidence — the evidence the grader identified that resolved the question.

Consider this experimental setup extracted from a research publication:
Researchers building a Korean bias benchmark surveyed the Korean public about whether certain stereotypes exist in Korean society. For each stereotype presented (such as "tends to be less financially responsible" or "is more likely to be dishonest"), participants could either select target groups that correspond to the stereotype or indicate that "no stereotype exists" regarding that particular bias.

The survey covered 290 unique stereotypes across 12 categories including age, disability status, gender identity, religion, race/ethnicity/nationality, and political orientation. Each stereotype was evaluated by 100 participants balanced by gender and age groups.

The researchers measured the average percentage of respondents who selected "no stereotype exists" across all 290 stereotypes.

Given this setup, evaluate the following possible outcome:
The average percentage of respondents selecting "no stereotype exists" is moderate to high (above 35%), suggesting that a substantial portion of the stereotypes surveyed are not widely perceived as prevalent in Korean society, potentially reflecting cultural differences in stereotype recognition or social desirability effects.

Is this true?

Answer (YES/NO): NO